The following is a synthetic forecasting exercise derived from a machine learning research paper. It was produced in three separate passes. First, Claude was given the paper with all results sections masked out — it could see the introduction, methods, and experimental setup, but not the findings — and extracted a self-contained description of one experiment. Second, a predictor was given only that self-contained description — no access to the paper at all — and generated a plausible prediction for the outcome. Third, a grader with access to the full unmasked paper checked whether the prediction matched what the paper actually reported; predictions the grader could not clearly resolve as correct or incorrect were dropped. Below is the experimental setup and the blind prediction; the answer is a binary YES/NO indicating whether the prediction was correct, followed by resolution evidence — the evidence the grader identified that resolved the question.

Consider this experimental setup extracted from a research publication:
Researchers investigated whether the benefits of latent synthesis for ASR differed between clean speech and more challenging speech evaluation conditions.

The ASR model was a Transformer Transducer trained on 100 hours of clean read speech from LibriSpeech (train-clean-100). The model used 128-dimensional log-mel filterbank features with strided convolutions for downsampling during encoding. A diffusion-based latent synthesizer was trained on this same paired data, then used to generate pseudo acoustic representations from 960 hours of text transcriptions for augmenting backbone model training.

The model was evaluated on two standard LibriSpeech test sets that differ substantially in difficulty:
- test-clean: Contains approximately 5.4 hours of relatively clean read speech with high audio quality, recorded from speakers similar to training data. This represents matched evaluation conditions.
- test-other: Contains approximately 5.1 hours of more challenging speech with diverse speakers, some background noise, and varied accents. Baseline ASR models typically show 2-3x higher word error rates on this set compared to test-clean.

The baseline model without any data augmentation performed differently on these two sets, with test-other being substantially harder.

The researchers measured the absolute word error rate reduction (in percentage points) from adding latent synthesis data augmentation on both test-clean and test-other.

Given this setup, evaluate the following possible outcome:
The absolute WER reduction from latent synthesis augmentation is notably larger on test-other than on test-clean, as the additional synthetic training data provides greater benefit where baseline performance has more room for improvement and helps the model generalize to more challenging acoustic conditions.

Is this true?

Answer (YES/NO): YES